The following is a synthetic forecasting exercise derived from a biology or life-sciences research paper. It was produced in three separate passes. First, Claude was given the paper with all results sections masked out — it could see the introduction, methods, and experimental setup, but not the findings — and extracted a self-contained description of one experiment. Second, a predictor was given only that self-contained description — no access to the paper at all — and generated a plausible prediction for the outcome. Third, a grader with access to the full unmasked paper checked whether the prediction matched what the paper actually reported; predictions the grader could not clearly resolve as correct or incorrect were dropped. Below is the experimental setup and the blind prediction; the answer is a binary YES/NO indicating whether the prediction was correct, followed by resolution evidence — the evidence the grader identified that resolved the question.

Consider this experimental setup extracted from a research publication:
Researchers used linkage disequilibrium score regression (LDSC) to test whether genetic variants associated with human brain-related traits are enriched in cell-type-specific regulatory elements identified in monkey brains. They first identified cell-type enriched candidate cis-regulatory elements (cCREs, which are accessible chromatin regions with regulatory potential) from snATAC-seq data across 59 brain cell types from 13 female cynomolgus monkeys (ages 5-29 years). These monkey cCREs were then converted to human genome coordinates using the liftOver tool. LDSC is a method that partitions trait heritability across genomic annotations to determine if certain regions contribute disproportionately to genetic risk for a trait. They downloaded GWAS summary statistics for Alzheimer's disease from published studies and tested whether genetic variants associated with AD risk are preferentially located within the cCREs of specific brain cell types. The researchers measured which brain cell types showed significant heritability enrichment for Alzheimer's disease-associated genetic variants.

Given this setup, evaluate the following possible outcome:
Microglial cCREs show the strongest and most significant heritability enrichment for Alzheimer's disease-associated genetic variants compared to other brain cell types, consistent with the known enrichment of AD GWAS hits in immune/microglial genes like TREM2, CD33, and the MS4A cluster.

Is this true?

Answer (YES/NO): YES